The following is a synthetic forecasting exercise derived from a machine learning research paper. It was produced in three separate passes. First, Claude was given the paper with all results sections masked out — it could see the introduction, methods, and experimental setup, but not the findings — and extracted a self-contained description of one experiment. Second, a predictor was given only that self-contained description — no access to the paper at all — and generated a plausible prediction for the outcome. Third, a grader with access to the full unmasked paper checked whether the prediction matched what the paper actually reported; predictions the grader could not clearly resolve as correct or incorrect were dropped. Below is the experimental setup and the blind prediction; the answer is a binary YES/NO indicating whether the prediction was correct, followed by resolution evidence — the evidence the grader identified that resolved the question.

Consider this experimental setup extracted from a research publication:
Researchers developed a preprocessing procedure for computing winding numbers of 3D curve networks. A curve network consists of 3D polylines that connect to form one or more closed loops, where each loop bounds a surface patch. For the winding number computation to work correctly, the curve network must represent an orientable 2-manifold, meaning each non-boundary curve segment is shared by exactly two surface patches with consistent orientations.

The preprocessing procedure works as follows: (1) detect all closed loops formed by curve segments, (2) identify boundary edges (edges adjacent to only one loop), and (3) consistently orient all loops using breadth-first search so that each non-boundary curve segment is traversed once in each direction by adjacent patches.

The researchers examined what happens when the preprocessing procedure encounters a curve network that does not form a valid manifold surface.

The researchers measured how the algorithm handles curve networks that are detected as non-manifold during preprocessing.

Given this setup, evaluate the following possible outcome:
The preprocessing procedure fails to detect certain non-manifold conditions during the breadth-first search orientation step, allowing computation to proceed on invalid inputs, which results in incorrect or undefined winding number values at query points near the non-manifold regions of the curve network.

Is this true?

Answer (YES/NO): NO